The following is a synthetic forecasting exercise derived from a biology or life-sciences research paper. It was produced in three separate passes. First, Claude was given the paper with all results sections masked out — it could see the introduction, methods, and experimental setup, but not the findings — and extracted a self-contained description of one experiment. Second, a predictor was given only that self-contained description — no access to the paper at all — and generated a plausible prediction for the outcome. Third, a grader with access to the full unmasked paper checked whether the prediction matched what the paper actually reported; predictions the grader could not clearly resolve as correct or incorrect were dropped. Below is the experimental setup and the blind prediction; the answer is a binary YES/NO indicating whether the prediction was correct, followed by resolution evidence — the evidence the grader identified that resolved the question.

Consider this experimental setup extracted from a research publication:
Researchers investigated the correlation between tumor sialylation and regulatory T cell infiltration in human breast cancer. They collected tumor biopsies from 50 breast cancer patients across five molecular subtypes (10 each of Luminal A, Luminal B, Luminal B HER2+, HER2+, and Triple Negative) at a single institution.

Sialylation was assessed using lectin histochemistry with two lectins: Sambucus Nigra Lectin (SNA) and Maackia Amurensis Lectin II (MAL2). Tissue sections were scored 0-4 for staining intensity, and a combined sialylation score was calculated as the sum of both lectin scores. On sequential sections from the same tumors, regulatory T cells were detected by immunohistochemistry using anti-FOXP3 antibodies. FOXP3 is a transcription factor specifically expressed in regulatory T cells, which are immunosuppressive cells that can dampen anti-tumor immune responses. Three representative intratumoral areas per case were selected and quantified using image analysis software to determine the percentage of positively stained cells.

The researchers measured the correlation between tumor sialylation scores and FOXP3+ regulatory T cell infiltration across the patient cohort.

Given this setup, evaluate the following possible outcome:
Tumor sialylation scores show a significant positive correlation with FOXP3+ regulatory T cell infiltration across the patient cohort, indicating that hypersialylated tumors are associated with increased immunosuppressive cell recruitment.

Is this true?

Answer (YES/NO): NO